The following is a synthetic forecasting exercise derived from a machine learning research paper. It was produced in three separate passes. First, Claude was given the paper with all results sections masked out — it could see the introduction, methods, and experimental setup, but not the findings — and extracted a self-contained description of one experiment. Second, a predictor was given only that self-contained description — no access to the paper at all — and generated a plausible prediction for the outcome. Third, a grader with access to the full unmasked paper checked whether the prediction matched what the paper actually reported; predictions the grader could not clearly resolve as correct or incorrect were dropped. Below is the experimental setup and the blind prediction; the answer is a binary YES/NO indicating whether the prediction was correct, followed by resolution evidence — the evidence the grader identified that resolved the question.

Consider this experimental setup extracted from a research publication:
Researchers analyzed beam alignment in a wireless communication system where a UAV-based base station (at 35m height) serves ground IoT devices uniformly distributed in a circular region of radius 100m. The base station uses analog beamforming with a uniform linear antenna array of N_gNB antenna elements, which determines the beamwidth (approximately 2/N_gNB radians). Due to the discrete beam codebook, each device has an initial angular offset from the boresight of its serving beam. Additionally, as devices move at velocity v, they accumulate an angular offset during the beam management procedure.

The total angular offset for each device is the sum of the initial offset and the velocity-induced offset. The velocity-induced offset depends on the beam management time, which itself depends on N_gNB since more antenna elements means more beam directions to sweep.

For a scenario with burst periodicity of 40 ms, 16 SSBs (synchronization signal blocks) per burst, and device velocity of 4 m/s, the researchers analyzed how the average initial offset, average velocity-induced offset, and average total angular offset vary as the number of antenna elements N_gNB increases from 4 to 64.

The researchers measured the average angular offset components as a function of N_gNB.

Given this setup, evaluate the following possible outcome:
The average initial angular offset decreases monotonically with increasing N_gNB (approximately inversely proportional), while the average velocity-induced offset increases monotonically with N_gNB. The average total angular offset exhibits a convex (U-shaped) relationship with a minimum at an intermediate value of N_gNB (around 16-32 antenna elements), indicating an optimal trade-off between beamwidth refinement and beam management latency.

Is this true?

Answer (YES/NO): NO